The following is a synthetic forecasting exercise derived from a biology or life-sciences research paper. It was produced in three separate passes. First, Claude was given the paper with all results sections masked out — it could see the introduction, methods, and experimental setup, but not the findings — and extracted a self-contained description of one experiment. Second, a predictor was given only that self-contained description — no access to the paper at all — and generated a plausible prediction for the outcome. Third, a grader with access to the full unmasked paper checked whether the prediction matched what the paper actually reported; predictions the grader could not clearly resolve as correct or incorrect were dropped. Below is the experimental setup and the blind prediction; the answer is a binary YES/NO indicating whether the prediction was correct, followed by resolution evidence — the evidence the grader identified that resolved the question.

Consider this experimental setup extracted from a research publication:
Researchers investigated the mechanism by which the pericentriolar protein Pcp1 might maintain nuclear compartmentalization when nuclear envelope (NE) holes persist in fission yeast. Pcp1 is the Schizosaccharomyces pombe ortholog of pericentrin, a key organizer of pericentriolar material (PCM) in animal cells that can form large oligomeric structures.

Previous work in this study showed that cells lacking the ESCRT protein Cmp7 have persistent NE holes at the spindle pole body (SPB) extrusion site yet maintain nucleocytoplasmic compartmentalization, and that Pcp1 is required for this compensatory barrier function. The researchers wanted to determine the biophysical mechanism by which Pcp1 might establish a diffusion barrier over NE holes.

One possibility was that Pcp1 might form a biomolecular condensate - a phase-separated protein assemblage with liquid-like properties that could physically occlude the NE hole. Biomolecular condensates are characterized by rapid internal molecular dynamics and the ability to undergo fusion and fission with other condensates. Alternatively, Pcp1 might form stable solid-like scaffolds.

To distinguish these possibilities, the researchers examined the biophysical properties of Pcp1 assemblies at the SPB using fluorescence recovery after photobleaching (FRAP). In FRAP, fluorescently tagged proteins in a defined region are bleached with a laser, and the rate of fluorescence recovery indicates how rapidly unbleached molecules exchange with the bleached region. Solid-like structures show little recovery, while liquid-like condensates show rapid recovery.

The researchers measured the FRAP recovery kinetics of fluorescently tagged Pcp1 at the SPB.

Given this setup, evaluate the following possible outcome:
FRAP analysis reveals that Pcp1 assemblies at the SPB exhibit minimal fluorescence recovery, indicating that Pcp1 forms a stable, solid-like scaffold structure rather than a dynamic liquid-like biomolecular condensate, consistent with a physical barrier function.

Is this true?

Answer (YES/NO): YES